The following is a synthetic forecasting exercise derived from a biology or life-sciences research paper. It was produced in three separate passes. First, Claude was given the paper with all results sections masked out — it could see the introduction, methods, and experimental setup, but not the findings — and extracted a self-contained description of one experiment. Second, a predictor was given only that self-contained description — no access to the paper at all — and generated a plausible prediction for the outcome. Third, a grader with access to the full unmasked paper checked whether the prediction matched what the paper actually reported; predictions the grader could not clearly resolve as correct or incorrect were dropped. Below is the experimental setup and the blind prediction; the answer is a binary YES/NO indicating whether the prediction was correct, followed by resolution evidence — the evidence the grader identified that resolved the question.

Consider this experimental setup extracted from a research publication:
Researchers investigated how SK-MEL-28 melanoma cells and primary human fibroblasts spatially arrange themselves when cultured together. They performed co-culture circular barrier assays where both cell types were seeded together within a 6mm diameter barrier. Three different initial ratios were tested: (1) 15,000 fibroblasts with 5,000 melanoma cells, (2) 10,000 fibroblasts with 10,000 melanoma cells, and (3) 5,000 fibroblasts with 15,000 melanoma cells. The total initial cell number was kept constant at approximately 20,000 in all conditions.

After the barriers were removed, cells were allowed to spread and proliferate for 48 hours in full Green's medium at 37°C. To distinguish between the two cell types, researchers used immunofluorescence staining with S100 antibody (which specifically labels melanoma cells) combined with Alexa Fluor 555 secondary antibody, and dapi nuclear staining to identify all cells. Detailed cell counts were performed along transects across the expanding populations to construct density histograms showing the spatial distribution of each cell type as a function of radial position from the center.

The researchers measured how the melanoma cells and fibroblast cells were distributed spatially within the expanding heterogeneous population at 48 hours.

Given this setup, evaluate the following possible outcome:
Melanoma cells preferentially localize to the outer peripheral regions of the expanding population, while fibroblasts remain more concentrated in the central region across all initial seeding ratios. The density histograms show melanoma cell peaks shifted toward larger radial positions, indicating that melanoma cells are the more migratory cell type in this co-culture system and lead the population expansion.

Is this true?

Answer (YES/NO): NO